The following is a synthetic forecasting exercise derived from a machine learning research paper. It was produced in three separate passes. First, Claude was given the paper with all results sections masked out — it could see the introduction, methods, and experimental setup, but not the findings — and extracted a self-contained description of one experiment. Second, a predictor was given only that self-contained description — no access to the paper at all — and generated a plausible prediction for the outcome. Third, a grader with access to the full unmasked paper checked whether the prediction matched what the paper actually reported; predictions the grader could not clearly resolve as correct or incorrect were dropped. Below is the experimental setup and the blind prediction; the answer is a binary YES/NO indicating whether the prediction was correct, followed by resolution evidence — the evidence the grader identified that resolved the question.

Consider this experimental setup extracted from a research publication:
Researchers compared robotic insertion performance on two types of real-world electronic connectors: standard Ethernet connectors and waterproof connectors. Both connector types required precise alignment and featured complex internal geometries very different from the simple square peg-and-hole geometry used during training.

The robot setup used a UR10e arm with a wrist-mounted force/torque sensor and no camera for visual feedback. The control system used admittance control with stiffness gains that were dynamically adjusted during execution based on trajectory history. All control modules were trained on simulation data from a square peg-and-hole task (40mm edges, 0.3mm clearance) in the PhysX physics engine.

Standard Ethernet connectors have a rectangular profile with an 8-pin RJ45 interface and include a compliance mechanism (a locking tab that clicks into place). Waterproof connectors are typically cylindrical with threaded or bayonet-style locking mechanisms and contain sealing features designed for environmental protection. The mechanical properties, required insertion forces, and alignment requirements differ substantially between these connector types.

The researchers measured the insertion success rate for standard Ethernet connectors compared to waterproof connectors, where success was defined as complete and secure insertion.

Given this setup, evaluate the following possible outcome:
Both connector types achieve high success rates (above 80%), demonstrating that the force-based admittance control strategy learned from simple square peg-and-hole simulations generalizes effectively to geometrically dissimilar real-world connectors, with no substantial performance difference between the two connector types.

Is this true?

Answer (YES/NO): YES